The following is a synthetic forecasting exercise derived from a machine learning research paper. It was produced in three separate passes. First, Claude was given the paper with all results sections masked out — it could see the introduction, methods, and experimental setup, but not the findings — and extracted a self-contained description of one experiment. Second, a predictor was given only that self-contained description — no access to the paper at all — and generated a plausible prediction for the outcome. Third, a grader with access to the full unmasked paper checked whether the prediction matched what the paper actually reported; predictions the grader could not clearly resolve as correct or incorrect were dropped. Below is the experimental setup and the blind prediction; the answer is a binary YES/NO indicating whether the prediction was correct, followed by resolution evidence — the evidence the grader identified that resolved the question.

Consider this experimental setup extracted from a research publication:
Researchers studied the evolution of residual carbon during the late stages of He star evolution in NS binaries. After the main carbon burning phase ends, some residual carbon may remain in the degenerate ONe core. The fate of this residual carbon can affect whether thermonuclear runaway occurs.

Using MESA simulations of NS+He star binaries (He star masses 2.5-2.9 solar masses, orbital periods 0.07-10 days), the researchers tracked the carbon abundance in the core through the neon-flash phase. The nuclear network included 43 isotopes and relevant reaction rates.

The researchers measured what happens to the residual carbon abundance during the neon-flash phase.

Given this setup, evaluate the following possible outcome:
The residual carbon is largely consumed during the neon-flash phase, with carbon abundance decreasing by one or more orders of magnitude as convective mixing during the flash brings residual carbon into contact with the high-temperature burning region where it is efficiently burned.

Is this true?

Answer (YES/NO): NO